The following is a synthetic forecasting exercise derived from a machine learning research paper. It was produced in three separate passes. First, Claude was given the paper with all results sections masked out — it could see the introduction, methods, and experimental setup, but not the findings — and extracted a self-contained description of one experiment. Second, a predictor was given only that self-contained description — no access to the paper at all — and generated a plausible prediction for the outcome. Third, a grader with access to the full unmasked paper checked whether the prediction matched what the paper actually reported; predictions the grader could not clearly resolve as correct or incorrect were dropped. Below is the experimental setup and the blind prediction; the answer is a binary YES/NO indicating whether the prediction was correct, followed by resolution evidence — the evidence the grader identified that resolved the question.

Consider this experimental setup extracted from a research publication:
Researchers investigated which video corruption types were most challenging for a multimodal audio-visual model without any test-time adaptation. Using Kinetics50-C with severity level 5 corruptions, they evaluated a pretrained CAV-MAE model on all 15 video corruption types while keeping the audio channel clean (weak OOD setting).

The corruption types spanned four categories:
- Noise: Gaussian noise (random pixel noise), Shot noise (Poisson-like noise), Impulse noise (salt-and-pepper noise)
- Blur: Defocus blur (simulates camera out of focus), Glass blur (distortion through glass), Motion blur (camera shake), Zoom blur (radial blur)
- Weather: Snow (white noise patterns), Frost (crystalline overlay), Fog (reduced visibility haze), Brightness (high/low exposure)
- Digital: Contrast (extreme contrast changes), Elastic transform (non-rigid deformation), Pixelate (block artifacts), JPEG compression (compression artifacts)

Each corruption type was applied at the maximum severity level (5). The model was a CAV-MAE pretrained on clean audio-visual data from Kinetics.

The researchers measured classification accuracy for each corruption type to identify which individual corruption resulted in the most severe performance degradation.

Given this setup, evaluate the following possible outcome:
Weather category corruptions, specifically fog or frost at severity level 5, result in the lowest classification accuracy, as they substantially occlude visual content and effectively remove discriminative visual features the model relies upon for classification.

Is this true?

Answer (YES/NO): YES